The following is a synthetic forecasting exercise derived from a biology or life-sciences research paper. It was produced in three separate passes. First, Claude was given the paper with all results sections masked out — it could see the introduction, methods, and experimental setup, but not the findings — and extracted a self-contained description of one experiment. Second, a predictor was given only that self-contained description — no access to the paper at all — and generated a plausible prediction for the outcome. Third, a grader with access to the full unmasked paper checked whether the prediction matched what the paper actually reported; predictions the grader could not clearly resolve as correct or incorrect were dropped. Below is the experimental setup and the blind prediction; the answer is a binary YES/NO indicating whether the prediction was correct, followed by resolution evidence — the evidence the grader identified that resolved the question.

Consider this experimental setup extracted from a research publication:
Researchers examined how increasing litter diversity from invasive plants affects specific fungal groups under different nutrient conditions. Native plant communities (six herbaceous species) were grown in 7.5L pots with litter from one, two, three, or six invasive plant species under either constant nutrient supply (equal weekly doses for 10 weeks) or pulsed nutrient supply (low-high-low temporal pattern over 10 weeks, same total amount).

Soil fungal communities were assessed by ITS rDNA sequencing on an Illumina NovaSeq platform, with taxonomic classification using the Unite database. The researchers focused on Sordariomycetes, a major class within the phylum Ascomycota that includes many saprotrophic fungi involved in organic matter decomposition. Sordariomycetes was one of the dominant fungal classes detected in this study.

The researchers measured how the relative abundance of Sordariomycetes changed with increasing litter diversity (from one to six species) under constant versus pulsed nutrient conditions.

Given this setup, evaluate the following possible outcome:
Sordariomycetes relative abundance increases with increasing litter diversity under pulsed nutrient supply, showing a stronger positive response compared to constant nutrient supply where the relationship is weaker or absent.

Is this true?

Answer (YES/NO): YES